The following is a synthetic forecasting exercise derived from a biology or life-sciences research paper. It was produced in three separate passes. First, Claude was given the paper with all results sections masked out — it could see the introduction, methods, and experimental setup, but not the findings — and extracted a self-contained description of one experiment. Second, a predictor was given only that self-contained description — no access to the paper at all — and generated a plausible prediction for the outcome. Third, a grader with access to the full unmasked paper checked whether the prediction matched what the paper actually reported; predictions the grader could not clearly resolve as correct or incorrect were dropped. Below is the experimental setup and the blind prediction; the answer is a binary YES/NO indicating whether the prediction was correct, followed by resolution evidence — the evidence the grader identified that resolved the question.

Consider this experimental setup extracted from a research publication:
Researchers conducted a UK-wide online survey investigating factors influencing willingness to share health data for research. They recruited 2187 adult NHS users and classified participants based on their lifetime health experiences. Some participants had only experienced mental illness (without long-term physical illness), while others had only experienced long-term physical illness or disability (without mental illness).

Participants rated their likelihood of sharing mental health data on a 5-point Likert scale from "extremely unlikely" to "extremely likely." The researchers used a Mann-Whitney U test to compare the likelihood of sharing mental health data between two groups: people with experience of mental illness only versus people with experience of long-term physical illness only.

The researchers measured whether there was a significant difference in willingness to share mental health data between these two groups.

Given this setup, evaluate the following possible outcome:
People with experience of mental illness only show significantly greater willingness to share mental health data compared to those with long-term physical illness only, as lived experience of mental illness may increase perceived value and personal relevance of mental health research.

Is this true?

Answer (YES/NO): NO